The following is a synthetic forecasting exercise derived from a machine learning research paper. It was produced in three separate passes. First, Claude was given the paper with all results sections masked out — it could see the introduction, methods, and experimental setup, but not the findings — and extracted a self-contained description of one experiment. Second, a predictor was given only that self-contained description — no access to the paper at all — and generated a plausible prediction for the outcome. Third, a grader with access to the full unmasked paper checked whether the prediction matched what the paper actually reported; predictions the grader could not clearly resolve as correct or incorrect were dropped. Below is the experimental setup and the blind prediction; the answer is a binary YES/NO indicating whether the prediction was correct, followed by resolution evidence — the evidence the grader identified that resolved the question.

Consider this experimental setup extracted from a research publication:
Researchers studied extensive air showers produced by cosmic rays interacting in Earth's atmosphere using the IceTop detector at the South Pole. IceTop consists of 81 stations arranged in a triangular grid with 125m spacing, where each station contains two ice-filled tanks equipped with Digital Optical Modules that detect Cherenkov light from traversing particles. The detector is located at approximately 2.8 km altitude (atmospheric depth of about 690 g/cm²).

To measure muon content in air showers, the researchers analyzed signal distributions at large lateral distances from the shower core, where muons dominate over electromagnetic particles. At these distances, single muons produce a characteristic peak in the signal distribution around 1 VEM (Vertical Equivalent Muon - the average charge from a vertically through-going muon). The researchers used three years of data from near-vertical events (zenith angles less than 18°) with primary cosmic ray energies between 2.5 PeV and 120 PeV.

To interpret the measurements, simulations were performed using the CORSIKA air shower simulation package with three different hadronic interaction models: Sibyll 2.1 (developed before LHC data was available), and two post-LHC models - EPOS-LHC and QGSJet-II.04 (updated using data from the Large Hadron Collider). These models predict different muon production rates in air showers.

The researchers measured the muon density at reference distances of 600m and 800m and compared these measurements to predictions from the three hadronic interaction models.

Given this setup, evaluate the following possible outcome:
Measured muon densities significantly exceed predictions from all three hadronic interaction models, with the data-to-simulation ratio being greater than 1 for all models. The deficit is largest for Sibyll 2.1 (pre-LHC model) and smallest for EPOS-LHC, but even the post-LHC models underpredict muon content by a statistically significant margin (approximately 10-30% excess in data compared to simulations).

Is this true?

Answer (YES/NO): NO